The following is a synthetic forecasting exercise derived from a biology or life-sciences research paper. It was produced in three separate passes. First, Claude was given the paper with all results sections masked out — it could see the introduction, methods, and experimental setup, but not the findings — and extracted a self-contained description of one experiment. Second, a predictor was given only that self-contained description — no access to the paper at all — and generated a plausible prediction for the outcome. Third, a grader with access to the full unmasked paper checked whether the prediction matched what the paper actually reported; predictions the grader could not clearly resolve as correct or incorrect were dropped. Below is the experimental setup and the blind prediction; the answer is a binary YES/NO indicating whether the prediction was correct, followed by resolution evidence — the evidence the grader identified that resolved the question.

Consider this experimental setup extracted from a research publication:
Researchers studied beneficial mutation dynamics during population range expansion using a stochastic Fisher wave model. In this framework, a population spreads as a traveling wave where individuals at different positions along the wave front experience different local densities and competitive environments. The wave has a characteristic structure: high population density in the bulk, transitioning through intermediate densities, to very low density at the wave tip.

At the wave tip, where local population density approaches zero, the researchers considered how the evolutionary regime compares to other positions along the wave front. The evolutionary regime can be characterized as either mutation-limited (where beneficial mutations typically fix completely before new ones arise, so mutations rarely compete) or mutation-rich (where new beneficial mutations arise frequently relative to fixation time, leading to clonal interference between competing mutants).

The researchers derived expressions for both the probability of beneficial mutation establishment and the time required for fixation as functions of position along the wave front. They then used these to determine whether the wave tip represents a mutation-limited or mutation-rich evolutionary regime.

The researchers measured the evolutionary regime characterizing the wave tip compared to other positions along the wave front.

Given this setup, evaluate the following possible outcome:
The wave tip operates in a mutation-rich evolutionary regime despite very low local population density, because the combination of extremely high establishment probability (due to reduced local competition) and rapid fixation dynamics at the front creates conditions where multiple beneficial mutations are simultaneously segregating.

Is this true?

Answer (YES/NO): NO